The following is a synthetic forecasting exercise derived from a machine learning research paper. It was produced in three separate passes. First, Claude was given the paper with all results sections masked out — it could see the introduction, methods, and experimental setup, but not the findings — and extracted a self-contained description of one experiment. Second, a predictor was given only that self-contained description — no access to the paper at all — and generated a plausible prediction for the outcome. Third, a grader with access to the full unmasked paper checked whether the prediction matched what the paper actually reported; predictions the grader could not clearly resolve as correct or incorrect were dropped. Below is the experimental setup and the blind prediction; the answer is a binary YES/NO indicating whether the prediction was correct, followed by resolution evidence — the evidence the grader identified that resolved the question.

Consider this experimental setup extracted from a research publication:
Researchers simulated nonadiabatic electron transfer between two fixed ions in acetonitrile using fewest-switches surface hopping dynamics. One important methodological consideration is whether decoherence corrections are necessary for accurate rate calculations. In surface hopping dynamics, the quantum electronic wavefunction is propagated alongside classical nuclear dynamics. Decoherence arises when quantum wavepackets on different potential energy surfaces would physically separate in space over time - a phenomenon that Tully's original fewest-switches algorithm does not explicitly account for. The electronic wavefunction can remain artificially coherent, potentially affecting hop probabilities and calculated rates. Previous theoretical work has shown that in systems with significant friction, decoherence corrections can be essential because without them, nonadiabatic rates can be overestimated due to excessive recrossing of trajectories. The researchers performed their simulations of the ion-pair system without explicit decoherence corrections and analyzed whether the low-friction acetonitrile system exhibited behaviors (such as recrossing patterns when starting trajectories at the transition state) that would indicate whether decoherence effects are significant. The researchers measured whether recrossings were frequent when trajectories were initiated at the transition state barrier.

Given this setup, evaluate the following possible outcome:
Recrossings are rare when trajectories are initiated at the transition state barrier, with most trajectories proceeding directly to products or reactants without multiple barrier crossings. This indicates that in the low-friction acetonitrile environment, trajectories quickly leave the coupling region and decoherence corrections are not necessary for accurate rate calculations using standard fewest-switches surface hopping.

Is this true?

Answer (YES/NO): NO